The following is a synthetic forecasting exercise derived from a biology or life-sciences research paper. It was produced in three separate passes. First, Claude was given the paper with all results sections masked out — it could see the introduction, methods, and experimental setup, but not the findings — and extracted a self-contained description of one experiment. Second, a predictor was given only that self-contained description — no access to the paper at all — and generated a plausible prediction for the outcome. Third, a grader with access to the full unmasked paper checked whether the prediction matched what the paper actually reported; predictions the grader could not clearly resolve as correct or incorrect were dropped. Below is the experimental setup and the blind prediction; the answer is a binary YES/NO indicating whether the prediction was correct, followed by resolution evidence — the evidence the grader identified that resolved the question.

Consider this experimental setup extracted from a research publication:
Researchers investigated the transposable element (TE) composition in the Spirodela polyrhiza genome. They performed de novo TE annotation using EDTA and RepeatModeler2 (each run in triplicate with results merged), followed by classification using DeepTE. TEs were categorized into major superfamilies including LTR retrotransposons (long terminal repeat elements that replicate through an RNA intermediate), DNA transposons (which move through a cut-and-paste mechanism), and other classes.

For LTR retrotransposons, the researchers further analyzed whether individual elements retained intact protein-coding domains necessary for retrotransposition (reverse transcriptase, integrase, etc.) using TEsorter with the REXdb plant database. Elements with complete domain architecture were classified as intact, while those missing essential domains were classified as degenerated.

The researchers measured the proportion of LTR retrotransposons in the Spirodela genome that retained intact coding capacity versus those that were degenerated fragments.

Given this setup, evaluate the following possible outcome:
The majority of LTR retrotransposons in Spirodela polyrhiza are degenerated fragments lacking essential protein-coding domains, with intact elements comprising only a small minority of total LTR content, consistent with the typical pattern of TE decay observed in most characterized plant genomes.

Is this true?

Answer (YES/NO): YES